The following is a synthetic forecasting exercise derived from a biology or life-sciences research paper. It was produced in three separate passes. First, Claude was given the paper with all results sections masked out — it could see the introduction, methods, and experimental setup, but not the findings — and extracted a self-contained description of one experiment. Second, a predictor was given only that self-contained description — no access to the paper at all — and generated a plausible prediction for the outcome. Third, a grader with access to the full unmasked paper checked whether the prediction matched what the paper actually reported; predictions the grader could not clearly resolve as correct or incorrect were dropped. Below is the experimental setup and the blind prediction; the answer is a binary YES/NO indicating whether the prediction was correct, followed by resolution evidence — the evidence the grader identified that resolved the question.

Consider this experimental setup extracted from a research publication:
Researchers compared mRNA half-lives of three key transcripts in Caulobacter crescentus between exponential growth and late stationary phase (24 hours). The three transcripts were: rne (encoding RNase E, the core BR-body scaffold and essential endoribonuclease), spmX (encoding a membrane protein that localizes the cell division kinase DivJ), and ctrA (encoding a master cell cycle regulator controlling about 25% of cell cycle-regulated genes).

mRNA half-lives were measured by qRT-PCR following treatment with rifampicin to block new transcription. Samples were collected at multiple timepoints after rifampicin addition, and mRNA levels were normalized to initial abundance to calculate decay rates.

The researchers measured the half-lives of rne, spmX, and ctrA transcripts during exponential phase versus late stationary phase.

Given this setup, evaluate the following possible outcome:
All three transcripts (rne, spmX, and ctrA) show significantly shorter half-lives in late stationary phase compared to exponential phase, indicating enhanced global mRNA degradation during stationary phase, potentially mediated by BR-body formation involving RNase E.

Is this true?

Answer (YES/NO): NO